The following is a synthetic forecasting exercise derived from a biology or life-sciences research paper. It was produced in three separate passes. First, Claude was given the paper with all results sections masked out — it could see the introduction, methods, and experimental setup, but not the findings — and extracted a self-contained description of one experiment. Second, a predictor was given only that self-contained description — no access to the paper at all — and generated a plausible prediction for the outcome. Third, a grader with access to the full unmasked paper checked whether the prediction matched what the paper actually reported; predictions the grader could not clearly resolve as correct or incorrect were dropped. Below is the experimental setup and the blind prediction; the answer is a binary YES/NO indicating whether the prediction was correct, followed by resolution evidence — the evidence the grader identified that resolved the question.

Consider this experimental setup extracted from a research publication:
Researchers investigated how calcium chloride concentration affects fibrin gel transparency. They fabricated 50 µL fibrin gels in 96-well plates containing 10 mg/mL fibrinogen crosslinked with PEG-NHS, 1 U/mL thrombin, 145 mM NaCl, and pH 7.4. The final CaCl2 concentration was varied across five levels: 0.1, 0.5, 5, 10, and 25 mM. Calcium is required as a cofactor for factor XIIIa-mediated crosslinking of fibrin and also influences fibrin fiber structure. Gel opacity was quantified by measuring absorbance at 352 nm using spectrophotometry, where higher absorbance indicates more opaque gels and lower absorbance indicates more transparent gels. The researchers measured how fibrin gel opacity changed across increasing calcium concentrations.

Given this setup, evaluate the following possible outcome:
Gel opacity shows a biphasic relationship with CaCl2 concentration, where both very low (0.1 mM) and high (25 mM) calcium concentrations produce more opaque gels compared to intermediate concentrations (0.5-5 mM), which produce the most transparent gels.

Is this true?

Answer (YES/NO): NO